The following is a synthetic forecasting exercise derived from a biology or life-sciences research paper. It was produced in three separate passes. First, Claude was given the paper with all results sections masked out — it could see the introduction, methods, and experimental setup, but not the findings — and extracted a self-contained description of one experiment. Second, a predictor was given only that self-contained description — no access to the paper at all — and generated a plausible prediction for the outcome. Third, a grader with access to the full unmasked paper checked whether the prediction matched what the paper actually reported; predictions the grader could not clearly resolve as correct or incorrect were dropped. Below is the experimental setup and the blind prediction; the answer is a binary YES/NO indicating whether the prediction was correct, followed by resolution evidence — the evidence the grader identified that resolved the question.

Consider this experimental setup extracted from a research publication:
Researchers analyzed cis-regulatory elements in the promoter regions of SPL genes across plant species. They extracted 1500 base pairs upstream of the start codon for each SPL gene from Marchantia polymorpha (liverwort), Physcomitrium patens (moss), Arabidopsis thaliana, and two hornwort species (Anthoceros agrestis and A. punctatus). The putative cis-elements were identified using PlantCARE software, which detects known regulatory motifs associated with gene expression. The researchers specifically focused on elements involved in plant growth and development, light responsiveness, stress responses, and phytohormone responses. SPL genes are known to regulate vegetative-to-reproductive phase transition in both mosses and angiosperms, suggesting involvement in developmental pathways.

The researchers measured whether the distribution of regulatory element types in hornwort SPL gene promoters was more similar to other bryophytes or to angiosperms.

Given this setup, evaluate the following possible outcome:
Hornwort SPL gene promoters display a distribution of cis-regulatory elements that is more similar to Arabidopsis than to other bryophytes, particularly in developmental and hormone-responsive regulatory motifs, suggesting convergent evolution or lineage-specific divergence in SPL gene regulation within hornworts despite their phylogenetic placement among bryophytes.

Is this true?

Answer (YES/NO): NO